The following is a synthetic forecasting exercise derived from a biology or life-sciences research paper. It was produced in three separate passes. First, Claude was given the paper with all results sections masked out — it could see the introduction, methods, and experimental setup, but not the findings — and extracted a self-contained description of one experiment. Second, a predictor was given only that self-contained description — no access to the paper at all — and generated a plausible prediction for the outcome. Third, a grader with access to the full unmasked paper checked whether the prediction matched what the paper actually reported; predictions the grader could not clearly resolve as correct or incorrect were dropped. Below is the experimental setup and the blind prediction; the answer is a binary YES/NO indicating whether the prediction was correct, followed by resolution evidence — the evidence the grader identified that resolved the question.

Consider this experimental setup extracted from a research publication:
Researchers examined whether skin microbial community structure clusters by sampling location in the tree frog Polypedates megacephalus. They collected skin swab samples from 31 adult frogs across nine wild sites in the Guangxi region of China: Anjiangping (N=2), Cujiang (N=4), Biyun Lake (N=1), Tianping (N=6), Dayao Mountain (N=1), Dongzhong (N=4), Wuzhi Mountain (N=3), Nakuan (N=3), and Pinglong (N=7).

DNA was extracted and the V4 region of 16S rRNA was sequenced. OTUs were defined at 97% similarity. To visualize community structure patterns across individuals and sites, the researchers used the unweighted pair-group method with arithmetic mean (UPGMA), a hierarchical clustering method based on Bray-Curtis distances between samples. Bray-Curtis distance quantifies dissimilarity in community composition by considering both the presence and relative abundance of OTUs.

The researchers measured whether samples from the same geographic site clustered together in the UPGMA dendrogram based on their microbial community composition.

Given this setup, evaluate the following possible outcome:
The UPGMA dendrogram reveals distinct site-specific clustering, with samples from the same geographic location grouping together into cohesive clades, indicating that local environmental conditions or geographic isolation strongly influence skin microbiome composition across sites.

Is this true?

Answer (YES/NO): YES